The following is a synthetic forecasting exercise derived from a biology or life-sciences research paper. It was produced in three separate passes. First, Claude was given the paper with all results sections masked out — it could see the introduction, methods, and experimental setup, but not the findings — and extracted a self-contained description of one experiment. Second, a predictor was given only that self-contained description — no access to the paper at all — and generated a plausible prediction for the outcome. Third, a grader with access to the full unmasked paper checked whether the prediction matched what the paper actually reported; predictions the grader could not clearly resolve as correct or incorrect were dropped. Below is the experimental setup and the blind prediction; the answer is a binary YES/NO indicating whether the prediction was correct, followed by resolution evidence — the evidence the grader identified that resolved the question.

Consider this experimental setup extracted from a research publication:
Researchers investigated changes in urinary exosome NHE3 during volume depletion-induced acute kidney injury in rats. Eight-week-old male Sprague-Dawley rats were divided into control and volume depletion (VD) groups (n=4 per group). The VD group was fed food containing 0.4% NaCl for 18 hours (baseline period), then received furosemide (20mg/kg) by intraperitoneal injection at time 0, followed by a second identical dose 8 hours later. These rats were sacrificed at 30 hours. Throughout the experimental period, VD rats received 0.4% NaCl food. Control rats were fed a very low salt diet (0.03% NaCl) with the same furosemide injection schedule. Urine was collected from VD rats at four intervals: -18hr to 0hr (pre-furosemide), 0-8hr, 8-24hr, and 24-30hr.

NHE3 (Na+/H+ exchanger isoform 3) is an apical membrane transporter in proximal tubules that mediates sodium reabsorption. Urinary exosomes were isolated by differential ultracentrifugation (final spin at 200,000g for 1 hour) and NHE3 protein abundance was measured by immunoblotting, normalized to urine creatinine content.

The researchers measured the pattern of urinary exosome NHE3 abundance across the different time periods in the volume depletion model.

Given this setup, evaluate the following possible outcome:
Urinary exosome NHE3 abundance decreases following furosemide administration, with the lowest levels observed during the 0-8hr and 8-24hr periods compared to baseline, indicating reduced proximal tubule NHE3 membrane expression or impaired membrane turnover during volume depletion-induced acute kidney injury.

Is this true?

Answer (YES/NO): NO